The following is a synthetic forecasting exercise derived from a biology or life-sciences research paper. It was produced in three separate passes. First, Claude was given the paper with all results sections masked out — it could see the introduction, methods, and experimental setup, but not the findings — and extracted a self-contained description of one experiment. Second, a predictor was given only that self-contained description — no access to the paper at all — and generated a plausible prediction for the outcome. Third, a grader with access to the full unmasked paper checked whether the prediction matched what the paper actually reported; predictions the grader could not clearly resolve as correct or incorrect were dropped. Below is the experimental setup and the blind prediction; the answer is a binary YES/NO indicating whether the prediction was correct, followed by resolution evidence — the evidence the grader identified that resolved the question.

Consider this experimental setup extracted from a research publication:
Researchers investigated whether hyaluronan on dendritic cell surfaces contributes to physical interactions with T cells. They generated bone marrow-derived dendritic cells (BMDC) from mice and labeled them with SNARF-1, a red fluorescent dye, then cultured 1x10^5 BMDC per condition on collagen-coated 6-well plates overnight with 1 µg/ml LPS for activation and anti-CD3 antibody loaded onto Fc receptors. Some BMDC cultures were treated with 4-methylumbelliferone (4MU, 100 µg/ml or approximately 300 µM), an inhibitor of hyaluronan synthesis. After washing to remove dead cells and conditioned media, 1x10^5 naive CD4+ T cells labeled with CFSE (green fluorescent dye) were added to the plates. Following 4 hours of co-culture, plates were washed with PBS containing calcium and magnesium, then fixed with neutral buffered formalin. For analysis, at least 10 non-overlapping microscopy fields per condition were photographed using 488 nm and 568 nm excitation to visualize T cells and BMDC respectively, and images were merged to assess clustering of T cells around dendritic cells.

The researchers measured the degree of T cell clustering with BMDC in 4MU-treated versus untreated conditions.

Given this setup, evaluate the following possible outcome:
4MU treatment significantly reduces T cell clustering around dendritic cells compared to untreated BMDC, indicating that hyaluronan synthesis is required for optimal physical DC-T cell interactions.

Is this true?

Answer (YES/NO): YES